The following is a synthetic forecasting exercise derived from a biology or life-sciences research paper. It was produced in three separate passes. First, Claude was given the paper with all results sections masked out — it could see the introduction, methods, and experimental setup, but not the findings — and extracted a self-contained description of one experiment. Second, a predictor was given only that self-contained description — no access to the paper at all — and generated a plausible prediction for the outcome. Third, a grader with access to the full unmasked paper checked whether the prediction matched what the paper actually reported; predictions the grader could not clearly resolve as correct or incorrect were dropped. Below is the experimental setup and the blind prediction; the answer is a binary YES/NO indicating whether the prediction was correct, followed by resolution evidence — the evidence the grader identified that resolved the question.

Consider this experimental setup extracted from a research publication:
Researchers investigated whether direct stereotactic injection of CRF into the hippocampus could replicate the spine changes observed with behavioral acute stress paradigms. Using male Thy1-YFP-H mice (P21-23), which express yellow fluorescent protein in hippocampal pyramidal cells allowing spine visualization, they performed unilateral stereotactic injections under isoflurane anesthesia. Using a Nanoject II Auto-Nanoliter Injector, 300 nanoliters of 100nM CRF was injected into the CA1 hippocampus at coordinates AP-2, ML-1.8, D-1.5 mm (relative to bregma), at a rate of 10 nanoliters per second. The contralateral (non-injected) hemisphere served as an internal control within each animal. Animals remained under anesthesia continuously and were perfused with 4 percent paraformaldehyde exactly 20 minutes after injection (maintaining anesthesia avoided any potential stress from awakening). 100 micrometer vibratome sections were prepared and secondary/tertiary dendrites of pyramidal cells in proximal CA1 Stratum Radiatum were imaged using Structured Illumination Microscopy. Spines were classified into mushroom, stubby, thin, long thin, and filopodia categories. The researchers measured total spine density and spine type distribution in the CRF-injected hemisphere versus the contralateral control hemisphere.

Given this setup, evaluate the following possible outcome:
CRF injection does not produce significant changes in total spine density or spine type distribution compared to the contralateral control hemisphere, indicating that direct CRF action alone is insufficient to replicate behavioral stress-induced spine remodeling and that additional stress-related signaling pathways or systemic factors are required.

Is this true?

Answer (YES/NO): NO